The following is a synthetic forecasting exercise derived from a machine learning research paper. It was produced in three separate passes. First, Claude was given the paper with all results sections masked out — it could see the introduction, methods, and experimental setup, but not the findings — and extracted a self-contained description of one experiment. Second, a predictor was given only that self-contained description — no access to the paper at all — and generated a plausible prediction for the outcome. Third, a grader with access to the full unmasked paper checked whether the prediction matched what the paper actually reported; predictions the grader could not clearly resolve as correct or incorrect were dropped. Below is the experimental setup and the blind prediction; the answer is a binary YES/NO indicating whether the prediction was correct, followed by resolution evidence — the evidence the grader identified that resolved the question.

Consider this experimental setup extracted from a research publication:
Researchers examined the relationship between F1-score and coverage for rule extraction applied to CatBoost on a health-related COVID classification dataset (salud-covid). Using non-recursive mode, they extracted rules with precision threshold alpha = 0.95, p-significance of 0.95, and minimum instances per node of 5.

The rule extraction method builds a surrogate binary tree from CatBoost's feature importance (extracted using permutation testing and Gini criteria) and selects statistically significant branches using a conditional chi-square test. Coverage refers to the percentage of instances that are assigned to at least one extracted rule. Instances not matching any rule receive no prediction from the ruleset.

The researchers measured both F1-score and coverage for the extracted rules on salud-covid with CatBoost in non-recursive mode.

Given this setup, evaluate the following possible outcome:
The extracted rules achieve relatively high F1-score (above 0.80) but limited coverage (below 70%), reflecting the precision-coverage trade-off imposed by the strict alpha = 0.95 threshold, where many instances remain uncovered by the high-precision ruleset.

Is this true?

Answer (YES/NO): NO